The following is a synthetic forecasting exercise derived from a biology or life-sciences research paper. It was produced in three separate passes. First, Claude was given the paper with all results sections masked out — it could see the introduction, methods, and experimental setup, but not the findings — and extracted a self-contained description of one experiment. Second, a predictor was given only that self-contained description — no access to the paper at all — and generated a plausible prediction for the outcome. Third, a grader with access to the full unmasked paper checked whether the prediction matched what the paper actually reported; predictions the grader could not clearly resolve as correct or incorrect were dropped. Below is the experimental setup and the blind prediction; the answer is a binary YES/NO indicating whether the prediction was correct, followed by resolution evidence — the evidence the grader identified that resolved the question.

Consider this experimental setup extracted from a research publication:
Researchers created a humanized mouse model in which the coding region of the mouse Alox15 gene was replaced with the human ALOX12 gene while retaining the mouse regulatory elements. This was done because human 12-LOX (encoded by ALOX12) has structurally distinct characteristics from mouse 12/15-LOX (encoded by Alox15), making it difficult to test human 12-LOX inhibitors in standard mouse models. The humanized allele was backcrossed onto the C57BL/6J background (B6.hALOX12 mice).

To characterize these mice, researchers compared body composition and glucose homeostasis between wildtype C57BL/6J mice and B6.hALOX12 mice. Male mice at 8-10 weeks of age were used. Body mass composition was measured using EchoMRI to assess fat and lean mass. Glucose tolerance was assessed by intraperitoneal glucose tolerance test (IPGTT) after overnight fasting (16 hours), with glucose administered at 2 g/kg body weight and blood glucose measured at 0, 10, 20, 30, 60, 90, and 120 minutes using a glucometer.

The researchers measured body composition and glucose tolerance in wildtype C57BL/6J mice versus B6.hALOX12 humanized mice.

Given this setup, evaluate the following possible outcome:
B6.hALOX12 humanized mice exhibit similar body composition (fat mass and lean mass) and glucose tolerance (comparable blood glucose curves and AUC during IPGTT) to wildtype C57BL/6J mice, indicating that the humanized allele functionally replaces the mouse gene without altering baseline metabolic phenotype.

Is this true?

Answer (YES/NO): YES